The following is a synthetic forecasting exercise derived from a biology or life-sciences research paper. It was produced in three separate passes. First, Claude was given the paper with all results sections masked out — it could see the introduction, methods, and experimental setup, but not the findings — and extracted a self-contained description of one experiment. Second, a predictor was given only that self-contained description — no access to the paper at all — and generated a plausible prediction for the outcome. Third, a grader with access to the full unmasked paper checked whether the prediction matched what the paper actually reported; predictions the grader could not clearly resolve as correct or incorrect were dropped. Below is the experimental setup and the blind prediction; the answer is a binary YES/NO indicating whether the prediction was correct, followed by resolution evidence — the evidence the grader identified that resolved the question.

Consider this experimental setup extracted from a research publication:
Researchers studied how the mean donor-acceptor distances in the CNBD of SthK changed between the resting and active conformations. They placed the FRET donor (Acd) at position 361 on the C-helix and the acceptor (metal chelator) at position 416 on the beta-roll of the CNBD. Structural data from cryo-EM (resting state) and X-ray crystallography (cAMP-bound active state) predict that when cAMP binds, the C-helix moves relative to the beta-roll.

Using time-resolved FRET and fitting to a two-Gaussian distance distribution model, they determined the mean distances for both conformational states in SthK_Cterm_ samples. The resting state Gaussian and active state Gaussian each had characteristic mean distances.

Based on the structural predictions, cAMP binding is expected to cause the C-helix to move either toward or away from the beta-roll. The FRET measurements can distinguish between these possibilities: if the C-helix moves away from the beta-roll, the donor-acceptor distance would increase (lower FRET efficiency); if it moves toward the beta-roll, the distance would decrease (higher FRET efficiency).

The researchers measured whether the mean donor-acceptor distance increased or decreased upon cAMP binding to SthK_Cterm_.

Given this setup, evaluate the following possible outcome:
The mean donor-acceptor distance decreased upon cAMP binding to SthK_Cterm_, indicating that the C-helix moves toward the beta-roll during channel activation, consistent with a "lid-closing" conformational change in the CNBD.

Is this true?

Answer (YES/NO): YES